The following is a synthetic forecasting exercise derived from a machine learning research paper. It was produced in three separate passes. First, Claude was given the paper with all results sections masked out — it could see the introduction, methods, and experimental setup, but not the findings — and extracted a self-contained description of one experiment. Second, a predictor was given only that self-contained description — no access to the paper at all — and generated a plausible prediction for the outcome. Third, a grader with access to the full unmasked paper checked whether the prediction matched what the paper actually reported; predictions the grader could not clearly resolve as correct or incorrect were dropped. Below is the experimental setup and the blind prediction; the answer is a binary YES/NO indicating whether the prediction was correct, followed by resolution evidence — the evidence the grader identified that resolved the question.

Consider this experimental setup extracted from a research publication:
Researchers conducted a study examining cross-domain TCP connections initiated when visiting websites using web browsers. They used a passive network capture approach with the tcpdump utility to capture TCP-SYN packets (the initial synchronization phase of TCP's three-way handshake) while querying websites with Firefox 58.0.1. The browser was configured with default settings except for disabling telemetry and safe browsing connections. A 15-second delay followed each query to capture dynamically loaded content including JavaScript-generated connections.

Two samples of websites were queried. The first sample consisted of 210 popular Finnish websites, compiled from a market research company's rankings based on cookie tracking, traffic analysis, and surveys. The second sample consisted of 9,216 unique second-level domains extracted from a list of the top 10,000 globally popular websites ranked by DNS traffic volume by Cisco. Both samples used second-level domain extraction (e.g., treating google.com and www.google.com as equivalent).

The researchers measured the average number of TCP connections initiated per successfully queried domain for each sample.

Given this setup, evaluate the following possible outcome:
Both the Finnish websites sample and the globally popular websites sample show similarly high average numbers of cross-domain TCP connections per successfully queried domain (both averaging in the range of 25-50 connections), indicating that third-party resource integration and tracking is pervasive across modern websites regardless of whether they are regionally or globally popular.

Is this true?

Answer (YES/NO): NO